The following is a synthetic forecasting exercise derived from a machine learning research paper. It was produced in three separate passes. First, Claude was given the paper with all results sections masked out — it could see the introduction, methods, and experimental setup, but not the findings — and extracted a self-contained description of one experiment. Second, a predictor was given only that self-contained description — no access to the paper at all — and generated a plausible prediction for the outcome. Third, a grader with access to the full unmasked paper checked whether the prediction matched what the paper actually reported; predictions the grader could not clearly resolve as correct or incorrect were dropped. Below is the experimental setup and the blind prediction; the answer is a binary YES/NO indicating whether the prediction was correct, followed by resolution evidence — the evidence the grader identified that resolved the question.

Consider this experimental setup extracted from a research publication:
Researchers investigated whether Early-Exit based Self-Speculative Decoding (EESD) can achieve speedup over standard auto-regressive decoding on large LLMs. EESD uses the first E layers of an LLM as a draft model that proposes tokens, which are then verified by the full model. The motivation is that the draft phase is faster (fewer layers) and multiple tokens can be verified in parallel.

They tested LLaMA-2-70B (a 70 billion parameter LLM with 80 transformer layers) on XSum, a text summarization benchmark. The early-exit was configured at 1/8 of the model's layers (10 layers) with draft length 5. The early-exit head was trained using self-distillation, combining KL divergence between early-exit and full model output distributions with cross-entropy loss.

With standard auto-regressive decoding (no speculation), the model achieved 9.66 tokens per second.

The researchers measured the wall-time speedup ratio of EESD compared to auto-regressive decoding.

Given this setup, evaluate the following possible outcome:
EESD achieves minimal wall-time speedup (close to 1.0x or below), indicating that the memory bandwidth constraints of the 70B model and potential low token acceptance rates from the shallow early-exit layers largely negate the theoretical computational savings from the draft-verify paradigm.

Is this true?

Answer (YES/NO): YES